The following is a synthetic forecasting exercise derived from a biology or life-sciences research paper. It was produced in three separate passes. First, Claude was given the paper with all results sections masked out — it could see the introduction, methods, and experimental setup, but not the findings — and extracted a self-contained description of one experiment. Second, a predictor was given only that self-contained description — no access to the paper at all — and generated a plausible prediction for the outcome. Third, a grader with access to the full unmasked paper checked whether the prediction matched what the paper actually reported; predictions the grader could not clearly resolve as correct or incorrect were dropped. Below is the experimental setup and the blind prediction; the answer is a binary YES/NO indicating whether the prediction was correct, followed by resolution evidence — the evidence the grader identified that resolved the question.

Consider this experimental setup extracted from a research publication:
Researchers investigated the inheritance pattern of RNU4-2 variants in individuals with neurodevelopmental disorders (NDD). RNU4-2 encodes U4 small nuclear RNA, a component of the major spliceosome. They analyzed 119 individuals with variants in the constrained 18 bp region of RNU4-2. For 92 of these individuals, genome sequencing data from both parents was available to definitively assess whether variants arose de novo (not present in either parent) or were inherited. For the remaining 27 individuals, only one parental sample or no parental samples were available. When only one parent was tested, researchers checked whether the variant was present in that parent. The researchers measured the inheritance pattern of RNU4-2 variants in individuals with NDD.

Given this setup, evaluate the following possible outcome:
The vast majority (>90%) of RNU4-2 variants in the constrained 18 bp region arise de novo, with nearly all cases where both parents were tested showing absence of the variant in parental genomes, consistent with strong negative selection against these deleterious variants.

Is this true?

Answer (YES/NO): YES